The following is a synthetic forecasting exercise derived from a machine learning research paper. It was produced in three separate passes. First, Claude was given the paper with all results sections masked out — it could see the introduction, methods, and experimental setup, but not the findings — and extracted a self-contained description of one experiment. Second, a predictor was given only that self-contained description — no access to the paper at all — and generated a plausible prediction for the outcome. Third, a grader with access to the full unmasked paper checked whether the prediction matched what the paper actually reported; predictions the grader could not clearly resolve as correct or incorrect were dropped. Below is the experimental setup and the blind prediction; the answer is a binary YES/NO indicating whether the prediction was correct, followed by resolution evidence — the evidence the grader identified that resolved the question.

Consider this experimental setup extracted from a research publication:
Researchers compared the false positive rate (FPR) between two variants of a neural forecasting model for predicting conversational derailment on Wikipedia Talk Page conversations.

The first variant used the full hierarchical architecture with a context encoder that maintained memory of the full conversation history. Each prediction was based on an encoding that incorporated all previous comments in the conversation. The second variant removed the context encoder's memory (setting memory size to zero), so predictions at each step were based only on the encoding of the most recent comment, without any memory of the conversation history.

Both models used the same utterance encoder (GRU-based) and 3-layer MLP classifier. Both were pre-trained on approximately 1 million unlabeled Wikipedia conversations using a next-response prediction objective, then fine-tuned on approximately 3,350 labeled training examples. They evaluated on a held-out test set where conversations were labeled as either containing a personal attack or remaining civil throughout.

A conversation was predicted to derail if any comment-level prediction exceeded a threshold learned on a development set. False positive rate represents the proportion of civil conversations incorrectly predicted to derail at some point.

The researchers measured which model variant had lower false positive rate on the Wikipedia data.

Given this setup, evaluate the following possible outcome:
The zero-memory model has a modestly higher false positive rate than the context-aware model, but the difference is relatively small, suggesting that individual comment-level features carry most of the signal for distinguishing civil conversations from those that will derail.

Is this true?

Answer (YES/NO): NO